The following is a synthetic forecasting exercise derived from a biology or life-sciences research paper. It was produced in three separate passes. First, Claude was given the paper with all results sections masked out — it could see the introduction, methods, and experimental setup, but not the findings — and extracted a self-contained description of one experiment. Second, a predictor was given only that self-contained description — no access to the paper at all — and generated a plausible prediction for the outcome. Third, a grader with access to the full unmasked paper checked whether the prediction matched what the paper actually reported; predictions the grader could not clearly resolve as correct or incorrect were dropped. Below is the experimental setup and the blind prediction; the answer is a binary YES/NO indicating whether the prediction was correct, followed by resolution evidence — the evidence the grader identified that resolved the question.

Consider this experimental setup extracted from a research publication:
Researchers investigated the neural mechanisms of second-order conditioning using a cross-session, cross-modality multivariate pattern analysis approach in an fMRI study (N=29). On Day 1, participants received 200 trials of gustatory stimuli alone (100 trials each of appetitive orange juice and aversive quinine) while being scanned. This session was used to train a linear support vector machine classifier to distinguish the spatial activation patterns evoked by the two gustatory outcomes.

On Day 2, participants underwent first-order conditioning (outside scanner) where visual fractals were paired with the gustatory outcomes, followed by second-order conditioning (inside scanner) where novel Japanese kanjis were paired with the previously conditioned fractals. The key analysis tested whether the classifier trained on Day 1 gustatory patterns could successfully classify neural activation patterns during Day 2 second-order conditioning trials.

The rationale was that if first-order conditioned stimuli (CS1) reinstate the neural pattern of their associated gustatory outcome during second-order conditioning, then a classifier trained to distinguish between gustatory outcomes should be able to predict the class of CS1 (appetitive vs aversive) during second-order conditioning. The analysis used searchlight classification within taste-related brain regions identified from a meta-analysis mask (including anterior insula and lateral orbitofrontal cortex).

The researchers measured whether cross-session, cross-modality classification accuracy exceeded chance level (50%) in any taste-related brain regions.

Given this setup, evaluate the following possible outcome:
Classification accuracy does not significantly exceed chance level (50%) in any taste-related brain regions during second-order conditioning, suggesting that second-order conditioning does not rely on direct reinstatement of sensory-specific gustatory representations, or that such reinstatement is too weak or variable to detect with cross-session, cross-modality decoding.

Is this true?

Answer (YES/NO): NO